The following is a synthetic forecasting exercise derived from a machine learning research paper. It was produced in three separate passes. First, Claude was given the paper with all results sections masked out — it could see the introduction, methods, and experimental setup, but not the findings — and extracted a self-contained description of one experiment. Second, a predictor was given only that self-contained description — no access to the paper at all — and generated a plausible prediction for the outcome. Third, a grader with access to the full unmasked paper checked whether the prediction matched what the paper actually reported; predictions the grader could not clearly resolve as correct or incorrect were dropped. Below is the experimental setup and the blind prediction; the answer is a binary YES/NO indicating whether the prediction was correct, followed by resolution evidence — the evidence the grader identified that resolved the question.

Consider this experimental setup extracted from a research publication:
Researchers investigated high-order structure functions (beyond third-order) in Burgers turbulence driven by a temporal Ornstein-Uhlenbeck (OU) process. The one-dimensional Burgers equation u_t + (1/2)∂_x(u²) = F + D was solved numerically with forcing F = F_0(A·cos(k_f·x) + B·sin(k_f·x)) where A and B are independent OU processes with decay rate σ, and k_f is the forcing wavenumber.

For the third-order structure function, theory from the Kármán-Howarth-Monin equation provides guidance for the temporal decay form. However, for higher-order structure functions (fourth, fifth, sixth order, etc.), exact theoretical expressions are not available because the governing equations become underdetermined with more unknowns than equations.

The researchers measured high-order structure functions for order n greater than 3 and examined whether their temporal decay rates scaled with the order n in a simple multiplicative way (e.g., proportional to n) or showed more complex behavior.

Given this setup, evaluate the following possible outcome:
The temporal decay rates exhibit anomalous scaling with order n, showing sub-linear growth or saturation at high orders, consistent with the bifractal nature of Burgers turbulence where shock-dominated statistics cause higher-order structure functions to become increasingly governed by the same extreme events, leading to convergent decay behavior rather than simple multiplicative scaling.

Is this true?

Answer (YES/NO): YES